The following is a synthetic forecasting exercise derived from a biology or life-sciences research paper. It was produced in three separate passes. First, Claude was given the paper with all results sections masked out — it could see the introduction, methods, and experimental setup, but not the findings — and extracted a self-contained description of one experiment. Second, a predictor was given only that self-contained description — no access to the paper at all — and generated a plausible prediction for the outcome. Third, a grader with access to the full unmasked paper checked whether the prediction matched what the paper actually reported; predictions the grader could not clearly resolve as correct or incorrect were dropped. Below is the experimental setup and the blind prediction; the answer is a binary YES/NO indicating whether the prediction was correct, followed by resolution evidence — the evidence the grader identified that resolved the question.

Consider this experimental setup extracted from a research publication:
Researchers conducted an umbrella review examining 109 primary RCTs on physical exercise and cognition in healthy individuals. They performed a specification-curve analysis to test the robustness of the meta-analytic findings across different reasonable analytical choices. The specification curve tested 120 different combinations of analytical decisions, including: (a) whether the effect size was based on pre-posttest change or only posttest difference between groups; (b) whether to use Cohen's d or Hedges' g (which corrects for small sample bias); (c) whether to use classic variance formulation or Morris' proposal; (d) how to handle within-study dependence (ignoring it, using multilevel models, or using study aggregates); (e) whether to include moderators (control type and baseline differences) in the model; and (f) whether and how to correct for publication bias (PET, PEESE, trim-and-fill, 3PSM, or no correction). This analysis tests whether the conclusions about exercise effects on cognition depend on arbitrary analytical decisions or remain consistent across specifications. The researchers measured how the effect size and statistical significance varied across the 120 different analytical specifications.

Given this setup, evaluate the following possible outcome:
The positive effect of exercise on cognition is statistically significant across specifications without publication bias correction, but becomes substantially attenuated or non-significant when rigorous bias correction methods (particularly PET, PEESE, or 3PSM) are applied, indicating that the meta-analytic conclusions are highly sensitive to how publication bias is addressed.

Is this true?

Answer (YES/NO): YES